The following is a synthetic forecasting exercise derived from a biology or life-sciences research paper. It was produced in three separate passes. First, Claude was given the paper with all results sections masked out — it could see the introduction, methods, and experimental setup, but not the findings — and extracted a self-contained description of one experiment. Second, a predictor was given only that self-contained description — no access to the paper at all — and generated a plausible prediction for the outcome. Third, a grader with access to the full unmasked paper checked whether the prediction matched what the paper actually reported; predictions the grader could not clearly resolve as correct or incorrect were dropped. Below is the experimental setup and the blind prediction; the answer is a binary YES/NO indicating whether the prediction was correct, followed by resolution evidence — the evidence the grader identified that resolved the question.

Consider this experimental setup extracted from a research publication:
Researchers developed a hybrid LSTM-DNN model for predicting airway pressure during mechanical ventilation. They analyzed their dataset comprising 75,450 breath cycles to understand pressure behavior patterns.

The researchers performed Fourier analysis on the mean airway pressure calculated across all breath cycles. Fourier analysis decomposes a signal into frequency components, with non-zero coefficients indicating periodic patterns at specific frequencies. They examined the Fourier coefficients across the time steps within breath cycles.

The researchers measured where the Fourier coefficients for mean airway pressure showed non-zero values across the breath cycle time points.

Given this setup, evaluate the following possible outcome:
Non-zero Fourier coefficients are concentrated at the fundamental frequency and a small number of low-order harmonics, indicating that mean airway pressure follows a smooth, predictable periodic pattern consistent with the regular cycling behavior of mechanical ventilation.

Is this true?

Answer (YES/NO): NO